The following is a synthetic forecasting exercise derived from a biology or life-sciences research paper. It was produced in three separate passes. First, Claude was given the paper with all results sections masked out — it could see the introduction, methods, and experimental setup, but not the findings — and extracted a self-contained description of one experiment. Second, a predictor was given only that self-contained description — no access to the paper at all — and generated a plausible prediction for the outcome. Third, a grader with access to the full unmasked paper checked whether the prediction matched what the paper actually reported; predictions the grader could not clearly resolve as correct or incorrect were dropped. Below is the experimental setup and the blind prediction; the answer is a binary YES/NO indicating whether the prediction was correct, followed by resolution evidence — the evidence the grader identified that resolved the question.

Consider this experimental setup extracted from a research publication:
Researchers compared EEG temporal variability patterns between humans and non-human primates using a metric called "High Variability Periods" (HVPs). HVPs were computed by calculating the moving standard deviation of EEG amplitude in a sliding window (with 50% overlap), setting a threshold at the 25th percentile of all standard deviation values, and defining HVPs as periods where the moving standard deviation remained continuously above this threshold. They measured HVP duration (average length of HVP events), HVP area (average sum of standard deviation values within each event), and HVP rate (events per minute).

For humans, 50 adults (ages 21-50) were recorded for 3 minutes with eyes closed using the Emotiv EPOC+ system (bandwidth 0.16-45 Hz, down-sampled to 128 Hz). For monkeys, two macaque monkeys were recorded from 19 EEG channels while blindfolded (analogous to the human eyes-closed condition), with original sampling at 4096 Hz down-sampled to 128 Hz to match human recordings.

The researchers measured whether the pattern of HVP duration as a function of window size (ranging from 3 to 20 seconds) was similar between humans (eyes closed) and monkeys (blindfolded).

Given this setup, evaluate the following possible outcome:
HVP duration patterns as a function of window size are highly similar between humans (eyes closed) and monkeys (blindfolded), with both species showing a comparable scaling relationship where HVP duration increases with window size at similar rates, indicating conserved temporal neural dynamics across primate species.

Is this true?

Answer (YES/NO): YES